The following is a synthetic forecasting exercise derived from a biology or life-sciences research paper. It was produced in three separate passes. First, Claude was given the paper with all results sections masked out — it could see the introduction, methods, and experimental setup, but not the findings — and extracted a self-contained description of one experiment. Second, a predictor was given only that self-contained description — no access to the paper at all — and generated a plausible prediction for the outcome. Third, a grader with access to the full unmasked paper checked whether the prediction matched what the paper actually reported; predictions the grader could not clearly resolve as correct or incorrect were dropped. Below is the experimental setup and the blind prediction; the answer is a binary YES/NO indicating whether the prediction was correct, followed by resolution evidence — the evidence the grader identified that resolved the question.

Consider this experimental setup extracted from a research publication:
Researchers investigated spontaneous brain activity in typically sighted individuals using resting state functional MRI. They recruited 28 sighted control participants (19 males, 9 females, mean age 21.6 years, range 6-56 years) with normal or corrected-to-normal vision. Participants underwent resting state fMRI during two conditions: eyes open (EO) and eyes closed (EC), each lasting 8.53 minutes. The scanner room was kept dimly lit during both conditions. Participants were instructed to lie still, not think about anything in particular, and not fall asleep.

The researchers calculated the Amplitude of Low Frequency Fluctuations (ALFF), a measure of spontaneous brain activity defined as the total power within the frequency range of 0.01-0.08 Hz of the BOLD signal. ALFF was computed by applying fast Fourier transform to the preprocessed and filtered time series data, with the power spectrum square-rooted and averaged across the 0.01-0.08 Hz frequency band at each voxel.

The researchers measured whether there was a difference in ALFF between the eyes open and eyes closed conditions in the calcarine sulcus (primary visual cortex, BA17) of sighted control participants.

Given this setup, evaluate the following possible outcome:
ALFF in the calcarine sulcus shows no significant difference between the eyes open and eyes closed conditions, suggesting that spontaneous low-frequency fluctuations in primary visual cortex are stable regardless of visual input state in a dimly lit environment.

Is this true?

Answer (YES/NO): NO